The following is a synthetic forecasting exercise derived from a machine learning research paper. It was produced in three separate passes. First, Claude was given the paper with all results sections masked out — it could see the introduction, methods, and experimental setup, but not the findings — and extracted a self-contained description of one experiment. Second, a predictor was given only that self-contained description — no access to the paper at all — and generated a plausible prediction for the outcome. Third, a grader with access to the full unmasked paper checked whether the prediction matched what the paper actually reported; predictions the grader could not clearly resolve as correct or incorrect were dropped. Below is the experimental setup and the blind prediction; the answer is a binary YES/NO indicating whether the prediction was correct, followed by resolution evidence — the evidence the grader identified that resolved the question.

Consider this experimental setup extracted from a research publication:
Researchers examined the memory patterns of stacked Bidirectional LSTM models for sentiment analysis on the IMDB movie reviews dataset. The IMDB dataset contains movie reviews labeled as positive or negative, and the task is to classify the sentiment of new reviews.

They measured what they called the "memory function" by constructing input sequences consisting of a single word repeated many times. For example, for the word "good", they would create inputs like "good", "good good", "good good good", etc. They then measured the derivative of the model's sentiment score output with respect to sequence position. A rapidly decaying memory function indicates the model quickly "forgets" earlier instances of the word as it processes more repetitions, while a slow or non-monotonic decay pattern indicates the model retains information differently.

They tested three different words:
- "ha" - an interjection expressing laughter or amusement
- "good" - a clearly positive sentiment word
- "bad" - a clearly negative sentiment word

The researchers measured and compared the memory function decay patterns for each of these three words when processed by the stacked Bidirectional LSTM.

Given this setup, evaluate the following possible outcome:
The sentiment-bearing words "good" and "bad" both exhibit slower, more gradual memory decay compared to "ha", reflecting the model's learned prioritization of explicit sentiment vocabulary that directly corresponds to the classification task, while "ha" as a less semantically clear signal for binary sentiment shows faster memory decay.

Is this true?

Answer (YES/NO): NO